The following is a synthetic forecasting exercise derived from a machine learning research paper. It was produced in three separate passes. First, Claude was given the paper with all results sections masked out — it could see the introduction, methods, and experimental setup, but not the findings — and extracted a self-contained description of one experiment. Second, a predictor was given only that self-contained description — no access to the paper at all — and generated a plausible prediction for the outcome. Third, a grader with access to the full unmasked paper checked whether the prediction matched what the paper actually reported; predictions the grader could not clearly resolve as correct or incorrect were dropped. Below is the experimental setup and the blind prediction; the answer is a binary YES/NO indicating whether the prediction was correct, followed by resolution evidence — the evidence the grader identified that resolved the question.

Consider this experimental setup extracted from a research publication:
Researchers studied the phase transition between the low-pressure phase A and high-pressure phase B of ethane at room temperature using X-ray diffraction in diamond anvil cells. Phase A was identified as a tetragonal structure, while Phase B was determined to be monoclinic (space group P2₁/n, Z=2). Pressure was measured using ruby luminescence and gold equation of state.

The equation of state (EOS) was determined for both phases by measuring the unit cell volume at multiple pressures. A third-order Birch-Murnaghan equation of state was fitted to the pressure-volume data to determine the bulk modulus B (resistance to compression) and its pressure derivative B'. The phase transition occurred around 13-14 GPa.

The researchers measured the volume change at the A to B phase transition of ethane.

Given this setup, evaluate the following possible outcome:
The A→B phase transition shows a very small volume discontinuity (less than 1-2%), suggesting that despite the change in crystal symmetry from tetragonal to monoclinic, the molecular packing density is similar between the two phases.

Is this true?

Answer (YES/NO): NO